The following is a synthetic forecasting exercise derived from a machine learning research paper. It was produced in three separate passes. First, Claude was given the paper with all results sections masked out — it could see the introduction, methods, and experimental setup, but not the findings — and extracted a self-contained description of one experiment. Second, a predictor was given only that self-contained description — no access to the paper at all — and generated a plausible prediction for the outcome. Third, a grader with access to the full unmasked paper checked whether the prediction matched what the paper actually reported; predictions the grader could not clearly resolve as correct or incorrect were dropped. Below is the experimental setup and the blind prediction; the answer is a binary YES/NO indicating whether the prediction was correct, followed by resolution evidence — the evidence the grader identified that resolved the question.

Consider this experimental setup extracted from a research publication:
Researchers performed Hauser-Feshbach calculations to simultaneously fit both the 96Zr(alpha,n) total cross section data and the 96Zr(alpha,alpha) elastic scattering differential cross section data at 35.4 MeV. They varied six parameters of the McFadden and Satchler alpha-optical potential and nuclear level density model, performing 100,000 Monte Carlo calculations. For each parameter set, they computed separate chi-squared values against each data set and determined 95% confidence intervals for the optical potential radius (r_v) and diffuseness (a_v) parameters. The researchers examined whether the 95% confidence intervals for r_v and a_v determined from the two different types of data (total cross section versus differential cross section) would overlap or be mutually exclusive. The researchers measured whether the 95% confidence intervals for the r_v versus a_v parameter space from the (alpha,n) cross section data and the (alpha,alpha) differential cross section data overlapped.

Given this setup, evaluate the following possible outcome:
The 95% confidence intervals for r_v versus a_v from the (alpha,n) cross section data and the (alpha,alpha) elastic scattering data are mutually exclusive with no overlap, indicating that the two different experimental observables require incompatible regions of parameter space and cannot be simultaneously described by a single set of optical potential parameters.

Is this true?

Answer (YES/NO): YES